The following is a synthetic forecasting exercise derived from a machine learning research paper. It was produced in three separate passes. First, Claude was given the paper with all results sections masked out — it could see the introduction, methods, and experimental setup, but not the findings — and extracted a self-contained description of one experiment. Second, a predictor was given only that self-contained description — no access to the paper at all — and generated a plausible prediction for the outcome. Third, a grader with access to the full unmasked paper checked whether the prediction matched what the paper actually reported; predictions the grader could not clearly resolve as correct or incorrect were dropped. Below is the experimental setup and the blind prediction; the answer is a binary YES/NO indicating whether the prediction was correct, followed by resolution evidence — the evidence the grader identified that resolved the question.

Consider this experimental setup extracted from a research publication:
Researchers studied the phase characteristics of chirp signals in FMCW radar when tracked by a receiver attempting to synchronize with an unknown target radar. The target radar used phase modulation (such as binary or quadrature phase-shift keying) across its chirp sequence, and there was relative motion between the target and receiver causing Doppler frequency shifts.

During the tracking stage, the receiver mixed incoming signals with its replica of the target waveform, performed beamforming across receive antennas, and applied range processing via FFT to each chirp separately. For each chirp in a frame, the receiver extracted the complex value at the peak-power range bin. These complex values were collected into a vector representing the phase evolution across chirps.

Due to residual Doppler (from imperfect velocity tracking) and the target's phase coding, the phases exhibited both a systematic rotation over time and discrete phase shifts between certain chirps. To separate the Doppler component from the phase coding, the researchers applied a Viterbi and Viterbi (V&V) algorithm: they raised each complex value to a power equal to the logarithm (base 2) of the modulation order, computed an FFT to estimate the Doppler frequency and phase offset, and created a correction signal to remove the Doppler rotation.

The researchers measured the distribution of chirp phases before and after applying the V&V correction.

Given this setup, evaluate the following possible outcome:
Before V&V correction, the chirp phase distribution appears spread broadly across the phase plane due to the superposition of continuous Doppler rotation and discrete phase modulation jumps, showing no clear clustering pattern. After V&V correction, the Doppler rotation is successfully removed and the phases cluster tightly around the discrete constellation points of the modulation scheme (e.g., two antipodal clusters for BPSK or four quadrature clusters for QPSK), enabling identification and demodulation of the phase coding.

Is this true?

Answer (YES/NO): YES